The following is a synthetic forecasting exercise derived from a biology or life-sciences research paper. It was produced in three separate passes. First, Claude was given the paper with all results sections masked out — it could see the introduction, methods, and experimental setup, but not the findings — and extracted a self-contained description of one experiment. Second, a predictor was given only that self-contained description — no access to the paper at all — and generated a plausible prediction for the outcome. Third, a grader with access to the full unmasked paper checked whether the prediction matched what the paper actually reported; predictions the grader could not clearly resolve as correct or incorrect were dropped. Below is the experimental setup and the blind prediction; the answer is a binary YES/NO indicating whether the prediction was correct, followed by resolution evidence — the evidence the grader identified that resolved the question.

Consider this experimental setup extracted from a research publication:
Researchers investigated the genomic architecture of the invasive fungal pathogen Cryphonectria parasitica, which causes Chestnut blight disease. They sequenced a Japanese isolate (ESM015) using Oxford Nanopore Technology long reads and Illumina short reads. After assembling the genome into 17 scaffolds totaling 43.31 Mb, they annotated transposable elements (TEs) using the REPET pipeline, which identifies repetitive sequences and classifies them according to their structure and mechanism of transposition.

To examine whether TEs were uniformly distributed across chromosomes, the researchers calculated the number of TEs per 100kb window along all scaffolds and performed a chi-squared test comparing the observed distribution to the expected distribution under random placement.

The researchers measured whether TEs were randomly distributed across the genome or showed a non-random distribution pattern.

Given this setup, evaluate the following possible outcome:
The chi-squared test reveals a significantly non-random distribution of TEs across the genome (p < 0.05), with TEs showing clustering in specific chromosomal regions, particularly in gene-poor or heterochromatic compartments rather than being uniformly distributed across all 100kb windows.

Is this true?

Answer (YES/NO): YES